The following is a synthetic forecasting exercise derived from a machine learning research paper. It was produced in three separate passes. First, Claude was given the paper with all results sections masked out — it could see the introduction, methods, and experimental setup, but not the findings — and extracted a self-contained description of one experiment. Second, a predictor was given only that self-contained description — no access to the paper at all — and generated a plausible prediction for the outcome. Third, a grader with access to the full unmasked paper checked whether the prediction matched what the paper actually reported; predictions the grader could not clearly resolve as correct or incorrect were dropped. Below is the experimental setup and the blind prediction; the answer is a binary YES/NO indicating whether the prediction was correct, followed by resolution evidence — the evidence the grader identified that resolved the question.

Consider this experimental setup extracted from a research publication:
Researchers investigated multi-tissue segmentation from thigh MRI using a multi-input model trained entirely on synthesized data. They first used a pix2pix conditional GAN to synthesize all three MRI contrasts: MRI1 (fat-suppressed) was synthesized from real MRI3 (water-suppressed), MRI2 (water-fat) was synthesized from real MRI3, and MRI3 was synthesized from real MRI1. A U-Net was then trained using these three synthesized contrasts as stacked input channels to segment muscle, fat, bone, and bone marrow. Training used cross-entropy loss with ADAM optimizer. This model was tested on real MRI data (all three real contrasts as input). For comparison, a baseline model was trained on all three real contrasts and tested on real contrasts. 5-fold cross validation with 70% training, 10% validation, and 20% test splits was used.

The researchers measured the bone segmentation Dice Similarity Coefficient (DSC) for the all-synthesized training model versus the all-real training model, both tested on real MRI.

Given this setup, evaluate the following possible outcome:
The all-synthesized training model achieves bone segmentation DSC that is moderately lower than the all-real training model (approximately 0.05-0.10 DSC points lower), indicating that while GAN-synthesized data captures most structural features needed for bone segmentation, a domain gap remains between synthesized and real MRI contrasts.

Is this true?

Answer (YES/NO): NO